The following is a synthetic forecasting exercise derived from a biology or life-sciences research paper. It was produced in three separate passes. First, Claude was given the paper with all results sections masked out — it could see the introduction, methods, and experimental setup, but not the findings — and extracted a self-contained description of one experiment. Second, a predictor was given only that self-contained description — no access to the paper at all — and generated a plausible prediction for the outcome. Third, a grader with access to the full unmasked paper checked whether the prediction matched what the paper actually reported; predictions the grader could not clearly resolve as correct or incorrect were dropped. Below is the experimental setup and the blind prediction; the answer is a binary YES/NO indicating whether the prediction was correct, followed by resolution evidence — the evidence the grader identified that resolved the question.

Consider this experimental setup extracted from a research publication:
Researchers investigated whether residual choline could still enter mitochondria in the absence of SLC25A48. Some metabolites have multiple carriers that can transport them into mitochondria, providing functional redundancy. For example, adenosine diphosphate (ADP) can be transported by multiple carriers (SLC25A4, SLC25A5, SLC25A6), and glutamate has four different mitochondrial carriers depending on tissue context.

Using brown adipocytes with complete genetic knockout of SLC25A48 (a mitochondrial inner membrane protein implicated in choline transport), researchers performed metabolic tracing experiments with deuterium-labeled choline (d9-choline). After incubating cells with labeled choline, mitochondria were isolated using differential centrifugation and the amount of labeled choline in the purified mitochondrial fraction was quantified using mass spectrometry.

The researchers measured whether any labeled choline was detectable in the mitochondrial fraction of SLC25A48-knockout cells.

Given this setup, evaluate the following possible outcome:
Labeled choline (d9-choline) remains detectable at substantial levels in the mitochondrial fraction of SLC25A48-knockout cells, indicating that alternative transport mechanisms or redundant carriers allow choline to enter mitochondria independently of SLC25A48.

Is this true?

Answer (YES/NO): NO